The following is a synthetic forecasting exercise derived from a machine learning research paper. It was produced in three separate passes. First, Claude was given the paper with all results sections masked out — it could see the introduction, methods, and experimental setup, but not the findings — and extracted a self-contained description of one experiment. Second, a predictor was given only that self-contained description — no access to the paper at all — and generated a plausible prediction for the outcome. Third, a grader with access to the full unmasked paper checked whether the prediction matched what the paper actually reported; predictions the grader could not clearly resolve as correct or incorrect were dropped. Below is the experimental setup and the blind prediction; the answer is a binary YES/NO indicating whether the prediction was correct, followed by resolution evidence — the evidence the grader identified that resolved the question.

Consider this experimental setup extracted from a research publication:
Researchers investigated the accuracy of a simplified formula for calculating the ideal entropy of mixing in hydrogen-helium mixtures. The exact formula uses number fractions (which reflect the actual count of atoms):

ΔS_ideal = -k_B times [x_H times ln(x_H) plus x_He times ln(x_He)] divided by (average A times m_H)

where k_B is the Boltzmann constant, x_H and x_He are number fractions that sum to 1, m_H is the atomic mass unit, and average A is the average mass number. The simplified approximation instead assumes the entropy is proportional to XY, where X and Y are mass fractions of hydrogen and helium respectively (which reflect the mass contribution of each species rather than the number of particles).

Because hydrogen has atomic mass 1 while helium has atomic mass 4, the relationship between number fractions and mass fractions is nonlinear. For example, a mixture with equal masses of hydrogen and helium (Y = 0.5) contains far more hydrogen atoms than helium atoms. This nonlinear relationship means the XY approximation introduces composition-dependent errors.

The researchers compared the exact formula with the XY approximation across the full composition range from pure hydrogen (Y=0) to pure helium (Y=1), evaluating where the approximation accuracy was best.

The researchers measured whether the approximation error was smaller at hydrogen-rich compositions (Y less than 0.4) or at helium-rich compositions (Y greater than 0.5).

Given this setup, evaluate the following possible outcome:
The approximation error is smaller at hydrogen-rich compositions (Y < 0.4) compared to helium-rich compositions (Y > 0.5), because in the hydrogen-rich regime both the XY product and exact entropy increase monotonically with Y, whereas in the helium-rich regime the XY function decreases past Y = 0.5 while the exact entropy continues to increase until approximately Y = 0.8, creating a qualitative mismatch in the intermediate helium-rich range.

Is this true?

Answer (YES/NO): YES